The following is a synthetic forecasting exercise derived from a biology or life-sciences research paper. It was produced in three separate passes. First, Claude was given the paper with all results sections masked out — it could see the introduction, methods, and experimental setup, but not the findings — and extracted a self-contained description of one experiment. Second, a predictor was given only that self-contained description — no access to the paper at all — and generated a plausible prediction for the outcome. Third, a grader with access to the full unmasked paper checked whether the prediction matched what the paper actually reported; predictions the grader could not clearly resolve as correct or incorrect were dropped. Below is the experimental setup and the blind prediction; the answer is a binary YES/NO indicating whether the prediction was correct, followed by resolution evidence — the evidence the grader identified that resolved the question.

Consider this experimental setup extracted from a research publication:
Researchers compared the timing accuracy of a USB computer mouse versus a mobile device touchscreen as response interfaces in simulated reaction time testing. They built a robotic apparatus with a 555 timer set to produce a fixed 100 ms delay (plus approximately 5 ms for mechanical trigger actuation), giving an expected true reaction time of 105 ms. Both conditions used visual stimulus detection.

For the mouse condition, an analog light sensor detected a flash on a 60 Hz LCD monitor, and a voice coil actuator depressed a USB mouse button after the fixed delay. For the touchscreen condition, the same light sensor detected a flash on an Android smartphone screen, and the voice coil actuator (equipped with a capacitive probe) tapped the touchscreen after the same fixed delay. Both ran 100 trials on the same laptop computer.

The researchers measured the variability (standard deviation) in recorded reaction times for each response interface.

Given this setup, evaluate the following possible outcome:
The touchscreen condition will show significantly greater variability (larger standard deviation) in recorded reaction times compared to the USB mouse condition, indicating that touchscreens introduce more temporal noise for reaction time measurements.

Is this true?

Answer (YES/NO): YES